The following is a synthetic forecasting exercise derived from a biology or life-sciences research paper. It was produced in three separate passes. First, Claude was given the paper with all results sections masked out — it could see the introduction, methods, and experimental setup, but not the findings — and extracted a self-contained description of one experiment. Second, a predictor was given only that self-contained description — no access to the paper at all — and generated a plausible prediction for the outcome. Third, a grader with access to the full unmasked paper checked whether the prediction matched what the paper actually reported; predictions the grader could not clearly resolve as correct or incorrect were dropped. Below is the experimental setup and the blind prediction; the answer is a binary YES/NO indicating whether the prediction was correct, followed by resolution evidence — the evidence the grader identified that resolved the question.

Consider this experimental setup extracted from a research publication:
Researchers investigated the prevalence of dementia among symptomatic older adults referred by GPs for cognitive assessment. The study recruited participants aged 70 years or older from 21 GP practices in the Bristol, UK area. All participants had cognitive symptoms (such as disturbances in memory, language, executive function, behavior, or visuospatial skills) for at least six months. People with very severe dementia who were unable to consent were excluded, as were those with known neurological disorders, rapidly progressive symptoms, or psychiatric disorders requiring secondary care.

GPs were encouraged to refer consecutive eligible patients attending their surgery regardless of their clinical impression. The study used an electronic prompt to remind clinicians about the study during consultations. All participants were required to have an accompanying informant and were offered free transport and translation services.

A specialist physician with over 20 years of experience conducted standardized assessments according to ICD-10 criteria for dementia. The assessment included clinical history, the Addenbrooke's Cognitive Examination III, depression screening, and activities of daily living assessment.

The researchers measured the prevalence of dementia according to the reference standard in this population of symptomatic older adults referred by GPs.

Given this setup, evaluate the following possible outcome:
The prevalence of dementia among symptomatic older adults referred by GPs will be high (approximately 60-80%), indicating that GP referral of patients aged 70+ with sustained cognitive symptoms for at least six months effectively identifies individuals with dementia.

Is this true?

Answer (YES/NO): NO